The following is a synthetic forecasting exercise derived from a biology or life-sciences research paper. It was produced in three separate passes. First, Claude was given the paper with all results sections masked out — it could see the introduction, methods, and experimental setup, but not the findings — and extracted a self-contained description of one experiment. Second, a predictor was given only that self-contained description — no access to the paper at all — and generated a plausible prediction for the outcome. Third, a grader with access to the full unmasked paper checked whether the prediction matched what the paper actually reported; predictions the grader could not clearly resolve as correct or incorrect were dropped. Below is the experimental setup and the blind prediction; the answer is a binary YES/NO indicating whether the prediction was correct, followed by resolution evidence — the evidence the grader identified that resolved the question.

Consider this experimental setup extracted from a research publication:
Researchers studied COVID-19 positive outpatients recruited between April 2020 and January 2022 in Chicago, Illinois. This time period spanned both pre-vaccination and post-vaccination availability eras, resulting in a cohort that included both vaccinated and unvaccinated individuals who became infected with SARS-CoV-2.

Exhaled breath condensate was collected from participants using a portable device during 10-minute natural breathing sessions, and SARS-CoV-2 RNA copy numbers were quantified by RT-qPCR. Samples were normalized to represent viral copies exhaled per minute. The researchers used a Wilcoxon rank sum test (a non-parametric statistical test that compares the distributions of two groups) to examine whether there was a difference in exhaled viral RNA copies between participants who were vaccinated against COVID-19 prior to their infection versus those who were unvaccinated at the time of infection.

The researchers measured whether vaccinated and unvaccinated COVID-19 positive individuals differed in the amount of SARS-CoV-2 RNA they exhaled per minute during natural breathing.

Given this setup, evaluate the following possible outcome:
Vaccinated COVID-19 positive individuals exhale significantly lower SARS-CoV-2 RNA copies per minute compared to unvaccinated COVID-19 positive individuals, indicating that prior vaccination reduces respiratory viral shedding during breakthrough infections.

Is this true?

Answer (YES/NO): NO